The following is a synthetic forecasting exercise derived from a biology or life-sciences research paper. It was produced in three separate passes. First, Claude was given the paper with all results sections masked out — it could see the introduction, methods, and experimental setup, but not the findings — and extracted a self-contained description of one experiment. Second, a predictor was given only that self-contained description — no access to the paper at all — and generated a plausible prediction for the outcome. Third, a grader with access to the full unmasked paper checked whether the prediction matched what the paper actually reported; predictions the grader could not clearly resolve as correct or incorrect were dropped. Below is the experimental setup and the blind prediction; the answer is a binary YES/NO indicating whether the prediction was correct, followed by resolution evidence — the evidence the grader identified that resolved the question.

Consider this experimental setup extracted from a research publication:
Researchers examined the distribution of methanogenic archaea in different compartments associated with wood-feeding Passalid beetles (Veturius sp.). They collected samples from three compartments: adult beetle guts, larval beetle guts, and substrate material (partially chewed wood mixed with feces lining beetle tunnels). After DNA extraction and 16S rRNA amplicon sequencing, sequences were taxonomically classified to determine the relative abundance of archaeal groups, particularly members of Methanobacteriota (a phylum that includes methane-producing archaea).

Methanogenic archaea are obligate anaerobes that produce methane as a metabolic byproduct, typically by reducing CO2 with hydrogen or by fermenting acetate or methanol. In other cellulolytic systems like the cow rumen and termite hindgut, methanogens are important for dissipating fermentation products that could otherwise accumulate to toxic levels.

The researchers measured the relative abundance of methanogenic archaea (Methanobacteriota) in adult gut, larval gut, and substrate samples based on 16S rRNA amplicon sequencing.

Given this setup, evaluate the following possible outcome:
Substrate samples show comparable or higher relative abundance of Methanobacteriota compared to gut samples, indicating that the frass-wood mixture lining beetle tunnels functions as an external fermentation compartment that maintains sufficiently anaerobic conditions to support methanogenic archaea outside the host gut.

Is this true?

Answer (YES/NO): NO